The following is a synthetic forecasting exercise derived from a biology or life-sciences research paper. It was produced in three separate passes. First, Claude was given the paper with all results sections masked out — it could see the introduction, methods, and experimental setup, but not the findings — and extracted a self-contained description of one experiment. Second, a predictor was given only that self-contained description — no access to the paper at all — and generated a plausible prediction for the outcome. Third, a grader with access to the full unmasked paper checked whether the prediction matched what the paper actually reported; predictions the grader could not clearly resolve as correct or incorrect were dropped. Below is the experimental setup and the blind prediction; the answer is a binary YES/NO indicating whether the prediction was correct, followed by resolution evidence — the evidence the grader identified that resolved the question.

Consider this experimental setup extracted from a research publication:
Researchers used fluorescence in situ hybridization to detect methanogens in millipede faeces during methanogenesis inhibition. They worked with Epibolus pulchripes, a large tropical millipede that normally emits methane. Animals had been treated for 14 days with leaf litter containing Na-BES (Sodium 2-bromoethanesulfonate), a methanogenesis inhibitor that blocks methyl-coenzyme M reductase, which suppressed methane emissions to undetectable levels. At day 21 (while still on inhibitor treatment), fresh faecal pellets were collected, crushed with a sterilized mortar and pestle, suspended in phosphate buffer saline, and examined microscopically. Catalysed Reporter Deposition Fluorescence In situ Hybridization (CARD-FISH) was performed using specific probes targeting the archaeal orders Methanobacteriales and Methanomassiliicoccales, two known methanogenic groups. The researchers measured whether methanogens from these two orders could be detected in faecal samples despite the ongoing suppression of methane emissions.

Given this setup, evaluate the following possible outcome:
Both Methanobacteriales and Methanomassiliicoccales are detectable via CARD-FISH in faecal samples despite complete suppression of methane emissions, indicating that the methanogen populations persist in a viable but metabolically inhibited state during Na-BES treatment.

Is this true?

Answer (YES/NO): YES